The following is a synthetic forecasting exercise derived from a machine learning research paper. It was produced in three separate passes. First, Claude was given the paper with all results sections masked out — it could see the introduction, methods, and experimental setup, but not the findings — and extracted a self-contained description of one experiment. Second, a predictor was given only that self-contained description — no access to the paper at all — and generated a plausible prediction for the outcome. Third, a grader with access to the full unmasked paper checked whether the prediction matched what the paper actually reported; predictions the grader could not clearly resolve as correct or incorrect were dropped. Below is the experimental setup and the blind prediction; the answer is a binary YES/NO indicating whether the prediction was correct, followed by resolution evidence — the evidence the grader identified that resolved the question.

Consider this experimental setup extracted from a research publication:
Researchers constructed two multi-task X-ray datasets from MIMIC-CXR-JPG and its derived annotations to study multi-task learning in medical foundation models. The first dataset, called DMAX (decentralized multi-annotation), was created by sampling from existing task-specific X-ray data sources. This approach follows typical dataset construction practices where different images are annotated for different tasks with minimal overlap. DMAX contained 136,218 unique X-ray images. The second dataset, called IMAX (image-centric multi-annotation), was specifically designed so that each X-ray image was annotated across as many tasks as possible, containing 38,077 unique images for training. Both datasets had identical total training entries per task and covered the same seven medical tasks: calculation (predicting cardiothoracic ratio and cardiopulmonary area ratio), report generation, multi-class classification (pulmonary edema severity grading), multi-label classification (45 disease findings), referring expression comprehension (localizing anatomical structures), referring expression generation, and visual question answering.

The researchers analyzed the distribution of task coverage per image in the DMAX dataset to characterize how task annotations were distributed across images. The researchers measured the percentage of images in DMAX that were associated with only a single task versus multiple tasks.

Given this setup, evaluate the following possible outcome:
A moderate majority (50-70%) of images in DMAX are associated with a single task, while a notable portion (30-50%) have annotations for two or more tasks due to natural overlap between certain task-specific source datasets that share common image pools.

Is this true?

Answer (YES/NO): NO